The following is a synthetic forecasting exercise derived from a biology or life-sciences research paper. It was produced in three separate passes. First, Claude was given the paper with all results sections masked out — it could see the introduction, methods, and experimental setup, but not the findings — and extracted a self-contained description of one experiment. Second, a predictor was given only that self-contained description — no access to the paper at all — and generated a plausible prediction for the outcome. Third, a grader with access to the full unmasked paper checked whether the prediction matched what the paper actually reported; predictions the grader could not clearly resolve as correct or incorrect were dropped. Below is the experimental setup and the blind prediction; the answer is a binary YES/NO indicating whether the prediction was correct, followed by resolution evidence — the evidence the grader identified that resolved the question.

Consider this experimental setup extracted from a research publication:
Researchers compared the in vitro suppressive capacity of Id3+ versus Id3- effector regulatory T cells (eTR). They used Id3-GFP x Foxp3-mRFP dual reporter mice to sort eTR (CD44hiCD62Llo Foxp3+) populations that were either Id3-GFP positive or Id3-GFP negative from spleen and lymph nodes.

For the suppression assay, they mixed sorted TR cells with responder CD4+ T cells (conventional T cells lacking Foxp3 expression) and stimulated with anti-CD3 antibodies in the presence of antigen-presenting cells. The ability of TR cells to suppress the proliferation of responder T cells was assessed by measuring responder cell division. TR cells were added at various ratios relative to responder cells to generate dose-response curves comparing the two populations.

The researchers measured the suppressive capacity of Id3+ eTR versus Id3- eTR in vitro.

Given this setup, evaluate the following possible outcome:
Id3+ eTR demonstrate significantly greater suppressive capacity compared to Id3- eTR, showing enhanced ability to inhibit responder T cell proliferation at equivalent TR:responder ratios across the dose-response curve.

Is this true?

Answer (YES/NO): NO